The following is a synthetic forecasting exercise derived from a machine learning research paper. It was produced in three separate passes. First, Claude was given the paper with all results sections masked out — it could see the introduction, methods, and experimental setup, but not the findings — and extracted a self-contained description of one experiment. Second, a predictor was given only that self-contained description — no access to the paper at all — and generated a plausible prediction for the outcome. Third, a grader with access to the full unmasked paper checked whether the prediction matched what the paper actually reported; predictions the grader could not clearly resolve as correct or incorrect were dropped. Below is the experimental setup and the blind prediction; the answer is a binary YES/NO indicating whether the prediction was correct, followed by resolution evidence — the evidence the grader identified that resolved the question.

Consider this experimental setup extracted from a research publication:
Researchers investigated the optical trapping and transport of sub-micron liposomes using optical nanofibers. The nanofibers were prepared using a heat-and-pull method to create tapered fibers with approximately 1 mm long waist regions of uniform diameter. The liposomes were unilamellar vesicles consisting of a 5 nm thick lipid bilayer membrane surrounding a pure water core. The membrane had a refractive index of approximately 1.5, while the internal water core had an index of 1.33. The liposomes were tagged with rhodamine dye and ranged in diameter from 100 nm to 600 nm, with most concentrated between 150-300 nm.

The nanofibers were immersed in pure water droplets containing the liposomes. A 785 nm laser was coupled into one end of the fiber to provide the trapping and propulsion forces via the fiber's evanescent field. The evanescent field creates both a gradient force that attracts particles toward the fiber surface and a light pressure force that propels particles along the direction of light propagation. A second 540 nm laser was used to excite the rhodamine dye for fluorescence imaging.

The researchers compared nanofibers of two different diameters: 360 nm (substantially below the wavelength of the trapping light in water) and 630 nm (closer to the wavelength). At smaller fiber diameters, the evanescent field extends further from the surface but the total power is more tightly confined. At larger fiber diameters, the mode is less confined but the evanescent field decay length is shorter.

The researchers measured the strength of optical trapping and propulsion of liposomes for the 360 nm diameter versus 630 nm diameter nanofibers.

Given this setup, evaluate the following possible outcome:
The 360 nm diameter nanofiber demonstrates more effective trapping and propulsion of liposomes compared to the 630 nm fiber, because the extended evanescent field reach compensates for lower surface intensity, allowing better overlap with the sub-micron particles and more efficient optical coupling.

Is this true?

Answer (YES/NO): YES